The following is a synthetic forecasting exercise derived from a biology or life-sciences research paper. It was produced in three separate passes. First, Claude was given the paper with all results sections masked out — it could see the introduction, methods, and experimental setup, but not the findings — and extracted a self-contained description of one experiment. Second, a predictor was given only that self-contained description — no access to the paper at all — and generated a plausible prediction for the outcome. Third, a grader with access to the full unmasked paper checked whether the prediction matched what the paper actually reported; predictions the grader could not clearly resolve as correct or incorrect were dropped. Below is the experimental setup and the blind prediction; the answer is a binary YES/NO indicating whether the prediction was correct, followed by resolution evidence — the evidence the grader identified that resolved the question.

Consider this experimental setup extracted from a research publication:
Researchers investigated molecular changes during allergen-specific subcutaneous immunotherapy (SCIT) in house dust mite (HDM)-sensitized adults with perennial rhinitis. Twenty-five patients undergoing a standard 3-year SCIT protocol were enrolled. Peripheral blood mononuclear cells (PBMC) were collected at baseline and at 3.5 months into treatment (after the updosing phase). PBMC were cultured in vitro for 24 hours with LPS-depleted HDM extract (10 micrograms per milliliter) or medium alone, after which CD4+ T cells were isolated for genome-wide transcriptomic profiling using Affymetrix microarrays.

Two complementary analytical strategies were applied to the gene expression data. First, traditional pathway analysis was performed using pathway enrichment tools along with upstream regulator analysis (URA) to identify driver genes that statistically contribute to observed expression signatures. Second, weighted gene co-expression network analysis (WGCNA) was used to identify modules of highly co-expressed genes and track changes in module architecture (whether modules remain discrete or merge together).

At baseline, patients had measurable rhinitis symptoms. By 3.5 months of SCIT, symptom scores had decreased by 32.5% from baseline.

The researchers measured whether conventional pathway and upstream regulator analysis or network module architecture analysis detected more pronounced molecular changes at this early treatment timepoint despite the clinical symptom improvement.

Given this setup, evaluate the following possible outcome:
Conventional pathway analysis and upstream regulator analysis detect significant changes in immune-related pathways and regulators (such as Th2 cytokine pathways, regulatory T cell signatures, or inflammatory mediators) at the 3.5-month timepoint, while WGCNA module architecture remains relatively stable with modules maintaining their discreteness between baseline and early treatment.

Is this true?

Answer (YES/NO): NO